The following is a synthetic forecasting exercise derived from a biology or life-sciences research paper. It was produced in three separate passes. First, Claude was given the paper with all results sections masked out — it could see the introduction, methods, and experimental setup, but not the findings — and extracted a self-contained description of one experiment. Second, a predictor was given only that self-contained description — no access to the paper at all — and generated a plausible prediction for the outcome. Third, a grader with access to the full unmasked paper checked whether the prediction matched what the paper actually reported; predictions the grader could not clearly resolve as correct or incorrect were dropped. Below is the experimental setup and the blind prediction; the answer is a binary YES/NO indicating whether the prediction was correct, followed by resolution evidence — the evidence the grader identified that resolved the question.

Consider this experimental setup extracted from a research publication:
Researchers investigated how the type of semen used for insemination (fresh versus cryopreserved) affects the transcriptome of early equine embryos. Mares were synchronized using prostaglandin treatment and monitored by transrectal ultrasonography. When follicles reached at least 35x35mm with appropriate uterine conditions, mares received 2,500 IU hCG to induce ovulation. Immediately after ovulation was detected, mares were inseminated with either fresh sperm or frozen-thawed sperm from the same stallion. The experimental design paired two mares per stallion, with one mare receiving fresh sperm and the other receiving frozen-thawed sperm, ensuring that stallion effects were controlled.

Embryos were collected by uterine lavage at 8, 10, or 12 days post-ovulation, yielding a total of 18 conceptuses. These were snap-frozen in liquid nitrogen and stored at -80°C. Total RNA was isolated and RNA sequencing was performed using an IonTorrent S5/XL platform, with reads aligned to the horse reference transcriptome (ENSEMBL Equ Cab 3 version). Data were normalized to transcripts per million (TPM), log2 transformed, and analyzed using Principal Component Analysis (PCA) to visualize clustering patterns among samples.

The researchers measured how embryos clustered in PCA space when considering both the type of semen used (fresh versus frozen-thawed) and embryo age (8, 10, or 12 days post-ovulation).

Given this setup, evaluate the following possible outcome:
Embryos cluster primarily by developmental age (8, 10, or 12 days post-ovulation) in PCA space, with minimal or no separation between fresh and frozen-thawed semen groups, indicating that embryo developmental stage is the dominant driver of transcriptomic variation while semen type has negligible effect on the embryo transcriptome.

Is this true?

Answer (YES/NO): NO